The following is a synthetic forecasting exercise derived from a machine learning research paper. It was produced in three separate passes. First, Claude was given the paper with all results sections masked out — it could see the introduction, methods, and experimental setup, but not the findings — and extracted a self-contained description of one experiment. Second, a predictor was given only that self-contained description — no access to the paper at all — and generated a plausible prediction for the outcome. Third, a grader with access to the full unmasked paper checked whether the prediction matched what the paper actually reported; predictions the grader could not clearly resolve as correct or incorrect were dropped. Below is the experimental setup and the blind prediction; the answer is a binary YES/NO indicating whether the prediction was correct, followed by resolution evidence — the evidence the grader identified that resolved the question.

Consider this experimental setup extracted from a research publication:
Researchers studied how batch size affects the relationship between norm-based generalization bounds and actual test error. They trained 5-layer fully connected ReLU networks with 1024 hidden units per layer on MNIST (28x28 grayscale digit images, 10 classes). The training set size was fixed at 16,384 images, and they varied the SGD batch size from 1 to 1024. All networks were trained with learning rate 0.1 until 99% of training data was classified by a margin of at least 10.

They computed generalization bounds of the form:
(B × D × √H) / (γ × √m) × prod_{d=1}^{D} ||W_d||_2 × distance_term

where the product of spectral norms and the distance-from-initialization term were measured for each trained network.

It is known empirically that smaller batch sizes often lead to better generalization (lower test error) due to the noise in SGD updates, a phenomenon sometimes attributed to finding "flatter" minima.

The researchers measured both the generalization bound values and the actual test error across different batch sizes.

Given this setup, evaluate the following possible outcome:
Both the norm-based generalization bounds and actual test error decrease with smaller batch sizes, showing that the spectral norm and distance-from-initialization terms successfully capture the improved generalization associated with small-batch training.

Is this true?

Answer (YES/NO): NO